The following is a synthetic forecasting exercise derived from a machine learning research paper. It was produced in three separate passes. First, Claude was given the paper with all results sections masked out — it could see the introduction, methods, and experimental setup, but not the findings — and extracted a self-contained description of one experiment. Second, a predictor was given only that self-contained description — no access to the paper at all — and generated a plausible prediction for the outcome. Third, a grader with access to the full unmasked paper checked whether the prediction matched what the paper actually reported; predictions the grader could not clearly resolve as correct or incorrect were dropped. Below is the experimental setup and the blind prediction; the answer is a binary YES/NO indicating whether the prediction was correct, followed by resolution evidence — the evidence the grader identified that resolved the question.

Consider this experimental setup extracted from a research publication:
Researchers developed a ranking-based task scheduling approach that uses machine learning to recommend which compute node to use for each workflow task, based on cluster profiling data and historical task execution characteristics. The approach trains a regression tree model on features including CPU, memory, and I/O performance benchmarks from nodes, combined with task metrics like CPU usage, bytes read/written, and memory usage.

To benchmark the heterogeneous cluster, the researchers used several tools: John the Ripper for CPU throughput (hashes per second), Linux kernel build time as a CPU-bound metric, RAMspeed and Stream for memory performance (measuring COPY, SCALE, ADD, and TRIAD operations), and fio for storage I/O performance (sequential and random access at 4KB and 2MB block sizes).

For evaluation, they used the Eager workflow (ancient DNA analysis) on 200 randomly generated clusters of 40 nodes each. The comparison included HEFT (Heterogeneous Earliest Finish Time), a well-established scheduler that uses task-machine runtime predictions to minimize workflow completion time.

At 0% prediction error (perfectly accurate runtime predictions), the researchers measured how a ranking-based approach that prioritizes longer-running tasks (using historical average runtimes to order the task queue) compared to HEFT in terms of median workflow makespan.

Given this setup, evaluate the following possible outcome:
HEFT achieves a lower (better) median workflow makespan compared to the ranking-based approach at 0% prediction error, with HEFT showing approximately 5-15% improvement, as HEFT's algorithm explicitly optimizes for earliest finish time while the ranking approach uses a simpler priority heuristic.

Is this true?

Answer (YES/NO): NO